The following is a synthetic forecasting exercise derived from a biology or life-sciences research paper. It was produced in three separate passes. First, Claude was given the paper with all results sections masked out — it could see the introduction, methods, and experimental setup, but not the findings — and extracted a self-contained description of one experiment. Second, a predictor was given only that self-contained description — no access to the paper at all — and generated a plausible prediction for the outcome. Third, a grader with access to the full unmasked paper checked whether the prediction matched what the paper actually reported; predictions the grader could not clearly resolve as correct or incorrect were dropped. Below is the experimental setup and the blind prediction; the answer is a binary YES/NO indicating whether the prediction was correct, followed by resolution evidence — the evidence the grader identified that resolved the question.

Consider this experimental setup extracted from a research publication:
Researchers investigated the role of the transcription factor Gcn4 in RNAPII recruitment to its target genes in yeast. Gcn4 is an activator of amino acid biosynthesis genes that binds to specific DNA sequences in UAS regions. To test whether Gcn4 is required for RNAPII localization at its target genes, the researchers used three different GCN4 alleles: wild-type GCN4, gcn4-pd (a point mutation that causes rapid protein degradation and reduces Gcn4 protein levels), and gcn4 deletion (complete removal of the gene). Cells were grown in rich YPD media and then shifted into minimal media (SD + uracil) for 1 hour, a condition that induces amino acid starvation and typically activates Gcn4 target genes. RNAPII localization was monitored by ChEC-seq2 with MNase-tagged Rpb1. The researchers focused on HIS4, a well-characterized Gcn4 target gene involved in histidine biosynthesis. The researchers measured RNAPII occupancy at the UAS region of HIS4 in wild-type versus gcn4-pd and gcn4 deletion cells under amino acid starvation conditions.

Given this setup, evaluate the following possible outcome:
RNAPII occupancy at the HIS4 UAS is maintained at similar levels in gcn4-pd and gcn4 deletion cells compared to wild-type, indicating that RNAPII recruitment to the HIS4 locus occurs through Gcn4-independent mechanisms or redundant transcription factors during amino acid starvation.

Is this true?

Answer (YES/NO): NO